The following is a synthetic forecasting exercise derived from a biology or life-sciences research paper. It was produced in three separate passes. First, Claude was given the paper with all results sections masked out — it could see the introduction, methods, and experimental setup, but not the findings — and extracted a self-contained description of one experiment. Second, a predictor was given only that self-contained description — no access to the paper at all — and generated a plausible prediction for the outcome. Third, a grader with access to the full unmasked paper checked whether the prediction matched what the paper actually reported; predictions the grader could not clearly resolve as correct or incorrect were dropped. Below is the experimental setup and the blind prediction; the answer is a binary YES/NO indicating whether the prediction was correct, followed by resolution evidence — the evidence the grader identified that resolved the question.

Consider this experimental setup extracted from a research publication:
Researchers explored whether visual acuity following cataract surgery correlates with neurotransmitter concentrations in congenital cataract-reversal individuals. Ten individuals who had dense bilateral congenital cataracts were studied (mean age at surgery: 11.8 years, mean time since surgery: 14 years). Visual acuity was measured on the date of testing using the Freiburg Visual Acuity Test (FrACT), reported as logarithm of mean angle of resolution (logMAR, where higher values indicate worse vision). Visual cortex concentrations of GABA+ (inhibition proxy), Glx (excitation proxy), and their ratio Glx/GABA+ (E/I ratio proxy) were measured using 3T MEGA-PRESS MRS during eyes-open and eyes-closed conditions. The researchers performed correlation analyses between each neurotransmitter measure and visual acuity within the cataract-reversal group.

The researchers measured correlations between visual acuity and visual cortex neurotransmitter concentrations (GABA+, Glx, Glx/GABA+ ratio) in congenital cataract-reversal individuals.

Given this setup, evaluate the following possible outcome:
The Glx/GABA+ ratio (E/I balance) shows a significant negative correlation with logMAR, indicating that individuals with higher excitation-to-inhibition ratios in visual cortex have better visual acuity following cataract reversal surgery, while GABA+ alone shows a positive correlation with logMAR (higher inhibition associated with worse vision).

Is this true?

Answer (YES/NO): NO